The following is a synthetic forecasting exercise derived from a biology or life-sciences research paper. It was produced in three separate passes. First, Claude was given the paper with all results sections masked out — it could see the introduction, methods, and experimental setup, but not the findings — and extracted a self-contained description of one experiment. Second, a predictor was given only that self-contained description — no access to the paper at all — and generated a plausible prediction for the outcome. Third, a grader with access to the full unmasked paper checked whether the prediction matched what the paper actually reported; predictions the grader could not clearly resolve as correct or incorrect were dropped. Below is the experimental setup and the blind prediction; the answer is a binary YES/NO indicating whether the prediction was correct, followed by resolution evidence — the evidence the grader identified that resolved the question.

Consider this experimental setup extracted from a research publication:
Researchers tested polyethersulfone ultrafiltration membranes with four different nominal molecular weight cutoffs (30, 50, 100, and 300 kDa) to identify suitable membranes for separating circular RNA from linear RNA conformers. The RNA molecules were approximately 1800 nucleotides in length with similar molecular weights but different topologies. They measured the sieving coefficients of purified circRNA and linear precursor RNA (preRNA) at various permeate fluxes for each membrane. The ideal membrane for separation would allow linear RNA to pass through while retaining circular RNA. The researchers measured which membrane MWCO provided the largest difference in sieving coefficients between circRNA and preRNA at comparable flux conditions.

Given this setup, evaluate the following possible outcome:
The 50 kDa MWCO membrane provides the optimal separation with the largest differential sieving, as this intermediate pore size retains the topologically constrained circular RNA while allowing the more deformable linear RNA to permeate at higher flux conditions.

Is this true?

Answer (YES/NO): NO